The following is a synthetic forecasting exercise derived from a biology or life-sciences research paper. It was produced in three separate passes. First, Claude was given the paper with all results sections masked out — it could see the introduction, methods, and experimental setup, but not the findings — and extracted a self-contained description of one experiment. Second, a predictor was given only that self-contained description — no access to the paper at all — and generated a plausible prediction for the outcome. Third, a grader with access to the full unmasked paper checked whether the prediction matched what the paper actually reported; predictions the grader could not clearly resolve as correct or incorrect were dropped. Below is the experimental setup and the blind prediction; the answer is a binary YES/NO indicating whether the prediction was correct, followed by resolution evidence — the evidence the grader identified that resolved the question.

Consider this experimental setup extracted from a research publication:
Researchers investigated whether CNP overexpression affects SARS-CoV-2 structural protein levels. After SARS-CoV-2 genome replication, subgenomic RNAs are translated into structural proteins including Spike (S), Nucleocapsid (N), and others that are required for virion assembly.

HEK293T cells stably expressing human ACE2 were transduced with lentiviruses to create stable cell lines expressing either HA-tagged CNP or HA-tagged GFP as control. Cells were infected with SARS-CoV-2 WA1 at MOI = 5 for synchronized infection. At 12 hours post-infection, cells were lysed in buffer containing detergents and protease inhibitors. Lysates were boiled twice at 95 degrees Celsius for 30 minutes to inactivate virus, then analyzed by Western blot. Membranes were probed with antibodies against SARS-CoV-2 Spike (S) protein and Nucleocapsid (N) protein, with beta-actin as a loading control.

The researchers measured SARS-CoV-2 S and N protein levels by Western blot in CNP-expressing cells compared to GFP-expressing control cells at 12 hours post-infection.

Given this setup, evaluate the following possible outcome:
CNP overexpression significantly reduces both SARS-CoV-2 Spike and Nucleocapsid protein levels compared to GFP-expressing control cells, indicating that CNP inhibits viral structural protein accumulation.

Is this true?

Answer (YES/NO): NO